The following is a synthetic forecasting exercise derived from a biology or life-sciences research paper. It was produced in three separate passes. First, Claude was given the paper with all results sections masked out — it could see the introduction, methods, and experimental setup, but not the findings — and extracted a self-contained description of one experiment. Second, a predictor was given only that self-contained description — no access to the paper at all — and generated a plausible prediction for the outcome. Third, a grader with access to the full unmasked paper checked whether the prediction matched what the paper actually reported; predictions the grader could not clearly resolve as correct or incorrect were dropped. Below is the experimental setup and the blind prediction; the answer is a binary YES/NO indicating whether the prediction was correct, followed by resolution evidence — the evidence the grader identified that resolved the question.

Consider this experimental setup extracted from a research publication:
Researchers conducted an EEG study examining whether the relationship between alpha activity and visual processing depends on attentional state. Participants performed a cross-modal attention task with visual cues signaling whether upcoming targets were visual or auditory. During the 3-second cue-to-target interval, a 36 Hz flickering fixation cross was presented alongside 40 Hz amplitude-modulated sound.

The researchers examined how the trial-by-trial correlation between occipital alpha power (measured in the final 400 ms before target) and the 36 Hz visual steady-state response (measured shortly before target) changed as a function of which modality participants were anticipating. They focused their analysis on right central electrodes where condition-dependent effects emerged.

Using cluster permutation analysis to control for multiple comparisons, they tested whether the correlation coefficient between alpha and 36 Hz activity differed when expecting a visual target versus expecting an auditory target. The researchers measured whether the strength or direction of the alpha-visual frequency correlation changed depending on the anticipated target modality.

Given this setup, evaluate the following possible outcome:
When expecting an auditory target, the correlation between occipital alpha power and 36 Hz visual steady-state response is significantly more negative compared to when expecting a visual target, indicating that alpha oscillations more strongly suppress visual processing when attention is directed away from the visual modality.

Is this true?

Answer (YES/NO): NO